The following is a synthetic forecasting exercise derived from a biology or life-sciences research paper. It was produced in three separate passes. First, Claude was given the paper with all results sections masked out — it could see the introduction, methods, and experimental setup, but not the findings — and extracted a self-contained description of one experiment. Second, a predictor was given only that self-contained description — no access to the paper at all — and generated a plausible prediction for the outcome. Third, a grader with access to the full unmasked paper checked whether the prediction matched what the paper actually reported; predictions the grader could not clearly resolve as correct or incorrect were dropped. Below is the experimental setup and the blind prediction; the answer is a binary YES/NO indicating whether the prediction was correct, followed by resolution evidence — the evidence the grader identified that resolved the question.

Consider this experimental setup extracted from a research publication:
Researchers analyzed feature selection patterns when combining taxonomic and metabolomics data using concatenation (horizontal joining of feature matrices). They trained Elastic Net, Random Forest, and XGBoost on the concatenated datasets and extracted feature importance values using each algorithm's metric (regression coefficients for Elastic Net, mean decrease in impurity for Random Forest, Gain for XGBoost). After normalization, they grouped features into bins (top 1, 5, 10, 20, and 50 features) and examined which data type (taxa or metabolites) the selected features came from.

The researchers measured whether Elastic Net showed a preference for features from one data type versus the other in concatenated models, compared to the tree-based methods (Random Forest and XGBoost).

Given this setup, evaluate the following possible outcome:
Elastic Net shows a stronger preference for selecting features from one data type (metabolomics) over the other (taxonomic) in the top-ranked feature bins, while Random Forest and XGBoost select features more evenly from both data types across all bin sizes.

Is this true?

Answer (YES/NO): NO